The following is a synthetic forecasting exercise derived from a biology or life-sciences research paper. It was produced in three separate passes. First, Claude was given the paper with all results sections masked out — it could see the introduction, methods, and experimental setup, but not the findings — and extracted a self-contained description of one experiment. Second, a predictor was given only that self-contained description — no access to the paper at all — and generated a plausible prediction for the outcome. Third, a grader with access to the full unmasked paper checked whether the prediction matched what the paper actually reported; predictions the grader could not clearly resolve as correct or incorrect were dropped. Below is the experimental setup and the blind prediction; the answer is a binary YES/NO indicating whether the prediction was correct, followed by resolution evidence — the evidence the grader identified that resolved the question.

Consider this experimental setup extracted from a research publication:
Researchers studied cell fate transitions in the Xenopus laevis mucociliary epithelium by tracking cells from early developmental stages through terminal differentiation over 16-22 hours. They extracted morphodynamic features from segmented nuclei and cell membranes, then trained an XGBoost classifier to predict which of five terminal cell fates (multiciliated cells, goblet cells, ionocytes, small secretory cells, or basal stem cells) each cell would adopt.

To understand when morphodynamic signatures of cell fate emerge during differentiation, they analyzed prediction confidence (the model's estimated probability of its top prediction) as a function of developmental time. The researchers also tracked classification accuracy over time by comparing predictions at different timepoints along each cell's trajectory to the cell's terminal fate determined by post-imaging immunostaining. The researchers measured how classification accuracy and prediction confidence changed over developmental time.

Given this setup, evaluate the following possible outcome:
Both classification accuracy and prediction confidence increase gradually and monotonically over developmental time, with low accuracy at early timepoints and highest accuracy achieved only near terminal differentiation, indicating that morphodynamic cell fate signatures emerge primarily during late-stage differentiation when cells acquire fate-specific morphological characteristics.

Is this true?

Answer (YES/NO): NO